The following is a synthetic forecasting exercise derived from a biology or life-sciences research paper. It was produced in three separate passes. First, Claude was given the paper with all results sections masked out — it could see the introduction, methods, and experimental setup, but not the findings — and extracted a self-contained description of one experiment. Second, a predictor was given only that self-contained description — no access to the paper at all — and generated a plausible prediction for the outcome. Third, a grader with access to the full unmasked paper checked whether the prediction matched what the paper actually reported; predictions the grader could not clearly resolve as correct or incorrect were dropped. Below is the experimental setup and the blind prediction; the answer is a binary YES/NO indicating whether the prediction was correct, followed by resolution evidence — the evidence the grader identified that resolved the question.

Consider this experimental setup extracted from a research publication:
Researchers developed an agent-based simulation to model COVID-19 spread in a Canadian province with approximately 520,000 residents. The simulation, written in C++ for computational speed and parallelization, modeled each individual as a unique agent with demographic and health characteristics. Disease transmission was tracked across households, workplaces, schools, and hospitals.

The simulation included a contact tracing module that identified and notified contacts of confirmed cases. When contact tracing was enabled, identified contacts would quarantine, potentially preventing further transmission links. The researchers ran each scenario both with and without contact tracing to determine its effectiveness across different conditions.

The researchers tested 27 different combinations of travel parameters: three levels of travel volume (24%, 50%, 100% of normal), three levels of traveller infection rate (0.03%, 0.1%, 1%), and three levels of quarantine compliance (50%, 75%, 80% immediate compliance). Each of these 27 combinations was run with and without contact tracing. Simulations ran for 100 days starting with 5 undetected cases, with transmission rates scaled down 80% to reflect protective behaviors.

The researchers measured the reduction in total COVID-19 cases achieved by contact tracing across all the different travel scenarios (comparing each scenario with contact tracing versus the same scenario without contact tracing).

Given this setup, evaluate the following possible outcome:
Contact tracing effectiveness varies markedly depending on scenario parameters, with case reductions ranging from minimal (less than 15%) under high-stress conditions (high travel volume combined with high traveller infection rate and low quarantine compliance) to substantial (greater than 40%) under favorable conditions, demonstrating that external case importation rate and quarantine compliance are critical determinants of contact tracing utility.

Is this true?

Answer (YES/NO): NO